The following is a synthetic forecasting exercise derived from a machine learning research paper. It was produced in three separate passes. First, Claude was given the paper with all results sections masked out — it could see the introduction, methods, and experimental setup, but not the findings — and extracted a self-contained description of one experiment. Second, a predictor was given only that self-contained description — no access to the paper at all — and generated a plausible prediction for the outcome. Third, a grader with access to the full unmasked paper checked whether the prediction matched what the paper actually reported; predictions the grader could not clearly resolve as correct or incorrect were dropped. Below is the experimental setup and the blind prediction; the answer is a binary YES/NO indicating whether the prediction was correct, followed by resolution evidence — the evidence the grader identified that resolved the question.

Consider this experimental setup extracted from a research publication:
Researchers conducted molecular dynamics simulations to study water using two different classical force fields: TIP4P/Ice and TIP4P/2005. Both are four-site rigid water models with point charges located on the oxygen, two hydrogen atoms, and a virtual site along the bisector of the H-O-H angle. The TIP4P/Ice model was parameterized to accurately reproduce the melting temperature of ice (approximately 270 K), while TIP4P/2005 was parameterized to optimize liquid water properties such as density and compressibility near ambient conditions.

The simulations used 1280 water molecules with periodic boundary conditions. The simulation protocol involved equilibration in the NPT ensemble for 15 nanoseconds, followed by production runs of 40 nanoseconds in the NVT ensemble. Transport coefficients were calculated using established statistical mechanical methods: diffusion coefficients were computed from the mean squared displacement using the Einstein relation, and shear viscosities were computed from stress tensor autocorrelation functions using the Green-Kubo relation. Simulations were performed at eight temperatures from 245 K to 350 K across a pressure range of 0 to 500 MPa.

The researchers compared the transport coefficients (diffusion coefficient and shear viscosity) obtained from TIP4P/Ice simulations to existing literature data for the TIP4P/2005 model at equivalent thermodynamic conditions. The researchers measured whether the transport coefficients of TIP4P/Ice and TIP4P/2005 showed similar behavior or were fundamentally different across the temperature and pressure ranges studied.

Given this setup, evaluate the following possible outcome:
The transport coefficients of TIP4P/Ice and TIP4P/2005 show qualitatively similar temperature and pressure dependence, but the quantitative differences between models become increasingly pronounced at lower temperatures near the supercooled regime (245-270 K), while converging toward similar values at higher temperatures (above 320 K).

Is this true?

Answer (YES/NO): NO